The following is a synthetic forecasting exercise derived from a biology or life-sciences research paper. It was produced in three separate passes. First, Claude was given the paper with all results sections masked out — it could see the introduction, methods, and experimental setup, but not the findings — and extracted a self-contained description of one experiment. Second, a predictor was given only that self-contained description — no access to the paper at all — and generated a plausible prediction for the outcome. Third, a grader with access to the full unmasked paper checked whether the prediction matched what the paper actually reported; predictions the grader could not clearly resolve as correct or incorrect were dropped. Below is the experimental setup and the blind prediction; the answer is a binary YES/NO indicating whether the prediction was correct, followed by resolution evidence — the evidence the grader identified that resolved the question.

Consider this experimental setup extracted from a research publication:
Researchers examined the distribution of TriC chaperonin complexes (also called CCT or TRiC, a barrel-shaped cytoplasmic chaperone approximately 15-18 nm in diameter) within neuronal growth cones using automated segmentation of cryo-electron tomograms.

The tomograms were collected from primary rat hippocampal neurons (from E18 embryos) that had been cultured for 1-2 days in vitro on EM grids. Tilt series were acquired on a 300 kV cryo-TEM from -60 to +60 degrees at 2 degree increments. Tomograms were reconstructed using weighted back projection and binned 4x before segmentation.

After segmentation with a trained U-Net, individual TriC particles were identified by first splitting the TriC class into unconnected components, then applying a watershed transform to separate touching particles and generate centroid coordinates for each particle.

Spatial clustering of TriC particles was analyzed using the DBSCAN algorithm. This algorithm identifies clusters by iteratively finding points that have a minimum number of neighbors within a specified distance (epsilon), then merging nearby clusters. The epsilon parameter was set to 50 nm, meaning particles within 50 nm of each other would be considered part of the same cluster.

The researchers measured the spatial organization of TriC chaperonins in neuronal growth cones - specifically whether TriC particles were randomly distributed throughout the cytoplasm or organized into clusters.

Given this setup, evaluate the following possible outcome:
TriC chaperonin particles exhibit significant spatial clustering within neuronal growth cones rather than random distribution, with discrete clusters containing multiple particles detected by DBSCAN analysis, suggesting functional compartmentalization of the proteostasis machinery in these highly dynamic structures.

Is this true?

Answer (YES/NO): NO